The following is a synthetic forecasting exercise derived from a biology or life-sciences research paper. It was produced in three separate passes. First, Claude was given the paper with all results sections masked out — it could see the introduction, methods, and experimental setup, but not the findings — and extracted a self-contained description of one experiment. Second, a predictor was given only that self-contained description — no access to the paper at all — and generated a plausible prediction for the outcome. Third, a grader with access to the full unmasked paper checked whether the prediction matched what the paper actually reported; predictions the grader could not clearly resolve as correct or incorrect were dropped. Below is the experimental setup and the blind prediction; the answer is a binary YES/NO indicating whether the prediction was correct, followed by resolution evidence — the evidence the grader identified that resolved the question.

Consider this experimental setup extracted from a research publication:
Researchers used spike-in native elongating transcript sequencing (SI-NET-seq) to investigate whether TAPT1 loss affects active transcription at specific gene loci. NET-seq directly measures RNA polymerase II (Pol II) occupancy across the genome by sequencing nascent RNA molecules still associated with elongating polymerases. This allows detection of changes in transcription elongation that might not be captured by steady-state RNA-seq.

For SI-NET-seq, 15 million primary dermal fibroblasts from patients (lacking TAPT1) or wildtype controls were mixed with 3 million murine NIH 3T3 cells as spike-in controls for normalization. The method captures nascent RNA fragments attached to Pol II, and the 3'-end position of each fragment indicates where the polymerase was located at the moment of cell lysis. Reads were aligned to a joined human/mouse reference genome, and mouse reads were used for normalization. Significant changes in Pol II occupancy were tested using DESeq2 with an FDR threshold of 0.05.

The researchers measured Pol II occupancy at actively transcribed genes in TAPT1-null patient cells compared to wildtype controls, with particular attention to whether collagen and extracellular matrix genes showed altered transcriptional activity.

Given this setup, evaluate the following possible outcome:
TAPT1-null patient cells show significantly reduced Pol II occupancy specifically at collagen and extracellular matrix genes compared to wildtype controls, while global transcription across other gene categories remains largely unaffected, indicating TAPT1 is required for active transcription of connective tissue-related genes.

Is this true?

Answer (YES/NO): NO